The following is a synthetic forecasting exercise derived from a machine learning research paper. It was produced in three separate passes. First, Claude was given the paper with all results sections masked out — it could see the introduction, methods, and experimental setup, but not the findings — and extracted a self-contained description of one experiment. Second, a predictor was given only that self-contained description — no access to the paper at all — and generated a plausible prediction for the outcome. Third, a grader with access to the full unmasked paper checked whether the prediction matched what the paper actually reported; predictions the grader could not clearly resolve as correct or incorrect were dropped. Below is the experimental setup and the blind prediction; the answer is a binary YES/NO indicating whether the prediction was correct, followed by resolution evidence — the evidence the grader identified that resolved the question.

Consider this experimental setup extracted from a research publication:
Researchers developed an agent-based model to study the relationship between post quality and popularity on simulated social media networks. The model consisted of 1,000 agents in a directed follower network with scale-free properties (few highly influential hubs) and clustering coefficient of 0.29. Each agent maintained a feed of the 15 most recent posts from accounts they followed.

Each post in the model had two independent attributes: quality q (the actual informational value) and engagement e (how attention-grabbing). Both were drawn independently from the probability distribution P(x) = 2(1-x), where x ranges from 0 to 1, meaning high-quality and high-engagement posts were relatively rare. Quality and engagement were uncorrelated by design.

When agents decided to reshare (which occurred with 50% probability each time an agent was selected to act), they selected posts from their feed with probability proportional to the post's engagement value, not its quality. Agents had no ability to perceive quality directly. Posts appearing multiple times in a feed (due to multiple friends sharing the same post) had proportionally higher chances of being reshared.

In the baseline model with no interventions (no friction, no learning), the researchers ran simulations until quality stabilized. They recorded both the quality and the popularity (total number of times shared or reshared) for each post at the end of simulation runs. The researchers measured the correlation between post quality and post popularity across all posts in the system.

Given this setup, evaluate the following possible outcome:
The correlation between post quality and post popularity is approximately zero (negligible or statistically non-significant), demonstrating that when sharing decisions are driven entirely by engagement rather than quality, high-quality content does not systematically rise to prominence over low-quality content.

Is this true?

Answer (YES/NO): YES